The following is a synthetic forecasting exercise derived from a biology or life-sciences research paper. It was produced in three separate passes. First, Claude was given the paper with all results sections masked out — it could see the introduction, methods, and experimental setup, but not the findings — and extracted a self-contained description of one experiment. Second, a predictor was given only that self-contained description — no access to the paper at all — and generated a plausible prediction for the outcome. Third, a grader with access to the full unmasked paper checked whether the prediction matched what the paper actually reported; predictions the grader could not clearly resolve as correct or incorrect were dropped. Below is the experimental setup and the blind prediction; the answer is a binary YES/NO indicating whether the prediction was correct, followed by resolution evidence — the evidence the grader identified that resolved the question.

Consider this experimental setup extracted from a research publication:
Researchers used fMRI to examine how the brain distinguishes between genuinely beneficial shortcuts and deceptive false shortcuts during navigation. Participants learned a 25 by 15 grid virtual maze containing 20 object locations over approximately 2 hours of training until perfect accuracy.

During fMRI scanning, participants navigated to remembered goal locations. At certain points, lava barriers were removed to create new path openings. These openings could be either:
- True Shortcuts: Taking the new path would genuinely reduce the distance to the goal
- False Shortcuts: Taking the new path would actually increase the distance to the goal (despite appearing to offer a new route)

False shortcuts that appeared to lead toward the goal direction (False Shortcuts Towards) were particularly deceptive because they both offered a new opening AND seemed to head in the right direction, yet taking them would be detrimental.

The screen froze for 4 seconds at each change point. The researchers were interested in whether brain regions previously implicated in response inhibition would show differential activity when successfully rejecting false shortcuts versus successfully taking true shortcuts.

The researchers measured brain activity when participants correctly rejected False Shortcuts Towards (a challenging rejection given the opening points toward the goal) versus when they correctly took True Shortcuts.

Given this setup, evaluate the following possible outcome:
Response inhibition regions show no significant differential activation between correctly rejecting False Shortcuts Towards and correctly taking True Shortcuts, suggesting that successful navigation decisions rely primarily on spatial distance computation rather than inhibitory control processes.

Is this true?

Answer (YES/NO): NO